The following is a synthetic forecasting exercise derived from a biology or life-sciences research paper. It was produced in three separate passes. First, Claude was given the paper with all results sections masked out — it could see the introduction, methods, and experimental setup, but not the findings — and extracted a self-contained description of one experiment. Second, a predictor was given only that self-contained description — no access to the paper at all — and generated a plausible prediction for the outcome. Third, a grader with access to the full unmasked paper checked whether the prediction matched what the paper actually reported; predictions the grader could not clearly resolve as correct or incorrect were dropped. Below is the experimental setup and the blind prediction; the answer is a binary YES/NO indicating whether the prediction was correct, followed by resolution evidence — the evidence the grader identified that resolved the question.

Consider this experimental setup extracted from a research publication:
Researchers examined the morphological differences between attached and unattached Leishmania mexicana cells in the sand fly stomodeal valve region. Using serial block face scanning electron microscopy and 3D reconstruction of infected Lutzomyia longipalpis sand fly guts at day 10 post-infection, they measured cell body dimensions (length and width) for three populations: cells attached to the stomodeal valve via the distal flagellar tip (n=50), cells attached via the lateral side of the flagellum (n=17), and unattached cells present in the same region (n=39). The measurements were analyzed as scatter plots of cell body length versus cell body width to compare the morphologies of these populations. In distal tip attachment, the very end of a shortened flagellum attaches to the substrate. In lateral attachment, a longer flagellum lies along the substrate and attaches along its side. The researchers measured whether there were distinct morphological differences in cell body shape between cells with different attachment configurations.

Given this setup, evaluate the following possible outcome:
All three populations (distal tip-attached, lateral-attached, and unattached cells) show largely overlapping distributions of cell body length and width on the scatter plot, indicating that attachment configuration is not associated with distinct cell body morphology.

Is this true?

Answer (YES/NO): NO